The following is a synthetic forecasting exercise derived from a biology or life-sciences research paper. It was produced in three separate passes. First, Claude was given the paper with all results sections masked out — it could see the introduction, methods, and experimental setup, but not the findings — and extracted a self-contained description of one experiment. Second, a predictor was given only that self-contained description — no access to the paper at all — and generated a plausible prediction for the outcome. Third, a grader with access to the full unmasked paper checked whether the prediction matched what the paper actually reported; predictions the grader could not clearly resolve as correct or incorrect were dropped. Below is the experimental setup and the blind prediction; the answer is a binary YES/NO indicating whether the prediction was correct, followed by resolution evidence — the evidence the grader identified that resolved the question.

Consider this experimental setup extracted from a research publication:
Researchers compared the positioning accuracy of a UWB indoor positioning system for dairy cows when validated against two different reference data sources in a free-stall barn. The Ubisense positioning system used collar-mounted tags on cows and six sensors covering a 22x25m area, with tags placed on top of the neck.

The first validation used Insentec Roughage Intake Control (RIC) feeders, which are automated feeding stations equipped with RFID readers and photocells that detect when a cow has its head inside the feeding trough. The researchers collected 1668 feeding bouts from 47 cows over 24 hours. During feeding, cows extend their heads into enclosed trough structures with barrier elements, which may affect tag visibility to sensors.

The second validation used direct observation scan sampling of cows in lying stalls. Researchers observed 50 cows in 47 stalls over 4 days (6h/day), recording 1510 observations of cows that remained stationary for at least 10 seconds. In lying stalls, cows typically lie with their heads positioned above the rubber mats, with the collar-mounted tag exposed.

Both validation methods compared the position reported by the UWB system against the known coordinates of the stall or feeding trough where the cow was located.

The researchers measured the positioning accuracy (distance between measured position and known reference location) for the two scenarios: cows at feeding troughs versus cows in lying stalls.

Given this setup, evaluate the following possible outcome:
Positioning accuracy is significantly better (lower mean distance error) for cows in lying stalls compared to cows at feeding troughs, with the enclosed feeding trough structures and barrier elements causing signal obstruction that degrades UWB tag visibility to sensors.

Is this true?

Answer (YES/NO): YES